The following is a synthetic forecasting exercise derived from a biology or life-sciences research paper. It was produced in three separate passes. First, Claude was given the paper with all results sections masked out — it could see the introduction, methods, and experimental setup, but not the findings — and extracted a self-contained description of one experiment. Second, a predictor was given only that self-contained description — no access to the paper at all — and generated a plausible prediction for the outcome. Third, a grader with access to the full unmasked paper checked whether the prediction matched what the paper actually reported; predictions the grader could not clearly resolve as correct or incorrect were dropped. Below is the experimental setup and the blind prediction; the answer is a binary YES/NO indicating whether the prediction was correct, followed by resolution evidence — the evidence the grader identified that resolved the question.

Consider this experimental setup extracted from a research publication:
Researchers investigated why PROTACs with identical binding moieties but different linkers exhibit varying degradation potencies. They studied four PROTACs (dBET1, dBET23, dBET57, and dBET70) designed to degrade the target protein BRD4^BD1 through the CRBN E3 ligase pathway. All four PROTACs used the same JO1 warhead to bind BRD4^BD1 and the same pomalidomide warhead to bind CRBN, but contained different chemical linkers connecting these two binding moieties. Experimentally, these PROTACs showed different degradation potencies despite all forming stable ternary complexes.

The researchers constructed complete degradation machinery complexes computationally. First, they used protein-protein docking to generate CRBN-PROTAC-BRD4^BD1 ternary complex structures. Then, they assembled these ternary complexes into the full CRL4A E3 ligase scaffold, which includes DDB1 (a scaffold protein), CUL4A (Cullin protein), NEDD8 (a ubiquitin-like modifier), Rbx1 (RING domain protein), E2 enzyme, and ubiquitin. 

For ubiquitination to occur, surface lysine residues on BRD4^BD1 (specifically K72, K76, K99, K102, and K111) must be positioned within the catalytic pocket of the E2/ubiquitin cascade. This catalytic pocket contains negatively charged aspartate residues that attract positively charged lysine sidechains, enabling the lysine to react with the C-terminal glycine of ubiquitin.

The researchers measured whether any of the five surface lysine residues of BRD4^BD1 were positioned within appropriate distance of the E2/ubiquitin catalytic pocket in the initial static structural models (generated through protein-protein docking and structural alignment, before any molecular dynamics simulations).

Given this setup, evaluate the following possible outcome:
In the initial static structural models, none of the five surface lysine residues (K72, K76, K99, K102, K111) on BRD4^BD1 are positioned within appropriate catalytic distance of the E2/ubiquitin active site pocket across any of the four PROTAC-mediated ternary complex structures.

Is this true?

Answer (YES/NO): YES